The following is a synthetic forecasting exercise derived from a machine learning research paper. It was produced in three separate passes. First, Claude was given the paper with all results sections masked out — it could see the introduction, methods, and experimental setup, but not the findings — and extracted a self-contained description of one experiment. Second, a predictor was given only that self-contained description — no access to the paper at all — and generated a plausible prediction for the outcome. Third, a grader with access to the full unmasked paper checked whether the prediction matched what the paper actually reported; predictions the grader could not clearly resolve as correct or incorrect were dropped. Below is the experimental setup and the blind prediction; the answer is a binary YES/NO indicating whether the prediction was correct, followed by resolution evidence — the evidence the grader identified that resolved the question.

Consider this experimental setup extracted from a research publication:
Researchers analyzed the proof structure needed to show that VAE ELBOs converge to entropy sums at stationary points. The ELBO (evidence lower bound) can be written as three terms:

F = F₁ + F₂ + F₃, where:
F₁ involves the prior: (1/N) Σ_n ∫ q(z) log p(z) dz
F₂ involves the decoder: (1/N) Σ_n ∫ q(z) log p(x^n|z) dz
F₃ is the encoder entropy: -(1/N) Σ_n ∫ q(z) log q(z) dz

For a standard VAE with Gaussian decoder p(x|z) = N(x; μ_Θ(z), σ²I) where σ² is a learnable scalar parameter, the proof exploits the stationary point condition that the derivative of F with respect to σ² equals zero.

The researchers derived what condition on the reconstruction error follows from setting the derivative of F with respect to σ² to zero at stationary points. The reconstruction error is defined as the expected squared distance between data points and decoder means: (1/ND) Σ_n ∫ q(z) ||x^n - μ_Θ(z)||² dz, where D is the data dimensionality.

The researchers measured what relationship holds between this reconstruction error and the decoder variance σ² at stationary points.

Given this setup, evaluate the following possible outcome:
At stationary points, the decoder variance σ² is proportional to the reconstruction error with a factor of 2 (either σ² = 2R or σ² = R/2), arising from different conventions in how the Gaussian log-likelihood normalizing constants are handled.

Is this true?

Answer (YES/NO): NO